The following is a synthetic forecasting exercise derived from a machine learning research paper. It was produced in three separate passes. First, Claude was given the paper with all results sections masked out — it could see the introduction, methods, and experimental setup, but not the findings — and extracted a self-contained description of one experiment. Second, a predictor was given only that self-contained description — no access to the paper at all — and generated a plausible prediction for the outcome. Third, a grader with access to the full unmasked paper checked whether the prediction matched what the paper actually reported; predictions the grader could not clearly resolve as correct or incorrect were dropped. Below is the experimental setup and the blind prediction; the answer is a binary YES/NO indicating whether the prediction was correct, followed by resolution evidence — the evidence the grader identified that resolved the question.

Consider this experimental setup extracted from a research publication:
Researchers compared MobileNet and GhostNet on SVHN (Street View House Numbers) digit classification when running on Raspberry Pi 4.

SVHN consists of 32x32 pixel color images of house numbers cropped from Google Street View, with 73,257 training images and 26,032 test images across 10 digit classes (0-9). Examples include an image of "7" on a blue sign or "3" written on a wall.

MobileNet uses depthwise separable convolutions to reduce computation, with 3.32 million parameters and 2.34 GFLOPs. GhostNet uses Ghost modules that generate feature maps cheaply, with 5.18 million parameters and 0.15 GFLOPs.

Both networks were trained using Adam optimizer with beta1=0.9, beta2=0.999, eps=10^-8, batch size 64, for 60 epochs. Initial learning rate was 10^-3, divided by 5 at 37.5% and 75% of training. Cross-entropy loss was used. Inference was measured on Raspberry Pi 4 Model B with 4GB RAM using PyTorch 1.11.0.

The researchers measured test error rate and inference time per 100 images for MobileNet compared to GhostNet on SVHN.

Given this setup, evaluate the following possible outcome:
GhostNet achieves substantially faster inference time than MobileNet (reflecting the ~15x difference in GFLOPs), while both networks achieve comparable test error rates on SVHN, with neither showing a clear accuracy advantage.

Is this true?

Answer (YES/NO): NO